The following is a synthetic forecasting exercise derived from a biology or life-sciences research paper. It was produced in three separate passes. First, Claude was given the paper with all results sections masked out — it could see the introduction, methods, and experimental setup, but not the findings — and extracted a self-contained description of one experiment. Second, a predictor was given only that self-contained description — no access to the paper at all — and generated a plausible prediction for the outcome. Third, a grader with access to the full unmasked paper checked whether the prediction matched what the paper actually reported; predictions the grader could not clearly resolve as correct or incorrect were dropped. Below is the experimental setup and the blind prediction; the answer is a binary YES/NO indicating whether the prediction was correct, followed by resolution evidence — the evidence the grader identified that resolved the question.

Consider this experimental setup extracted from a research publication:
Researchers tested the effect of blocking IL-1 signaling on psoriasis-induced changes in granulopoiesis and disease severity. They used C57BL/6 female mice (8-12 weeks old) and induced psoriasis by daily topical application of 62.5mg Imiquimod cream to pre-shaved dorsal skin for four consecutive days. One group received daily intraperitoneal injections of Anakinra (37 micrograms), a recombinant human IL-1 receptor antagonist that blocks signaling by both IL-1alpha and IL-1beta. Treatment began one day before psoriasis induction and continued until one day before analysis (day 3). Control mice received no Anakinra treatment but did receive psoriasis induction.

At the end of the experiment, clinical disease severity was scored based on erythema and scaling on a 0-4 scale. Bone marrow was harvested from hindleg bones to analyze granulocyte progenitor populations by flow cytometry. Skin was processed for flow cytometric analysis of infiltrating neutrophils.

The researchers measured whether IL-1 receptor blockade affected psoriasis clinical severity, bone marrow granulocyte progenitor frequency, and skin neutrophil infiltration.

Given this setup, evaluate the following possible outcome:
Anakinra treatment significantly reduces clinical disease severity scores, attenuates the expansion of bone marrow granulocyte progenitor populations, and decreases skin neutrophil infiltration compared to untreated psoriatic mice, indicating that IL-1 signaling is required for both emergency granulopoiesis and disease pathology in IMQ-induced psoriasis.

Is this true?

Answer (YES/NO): NO